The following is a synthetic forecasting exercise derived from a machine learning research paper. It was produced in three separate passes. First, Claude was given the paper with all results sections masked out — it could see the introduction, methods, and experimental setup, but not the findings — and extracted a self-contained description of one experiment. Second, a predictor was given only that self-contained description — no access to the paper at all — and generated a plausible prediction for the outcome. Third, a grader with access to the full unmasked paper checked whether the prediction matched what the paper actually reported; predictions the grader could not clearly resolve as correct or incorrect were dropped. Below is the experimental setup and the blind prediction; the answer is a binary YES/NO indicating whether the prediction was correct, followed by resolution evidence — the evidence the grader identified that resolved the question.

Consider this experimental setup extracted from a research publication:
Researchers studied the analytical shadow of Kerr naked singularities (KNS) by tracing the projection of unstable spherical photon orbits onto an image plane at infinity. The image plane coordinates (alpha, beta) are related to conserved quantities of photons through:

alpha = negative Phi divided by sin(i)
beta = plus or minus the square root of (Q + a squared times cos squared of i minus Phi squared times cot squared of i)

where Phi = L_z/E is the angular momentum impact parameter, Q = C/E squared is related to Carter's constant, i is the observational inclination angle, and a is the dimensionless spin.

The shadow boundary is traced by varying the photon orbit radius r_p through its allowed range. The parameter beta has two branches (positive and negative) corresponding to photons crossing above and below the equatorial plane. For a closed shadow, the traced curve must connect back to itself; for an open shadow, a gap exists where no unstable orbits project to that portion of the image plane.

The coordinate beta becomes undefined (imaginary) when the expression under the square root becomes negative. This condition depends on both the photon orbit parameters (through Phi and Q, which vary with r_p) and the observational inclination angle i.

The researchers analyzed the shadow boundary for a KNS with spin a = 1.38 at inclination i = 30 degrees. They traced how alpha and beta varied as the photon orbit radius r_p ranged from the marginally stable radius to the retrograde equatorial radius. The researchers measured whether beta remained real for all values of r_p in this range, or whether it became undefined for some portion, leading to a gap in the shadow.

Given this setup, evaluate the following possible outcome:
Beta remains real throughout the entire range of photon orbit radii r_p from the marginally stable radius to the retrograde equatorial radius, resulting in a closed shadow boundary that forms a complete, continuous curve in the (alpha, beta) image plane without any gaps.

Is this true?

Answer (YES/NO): NO